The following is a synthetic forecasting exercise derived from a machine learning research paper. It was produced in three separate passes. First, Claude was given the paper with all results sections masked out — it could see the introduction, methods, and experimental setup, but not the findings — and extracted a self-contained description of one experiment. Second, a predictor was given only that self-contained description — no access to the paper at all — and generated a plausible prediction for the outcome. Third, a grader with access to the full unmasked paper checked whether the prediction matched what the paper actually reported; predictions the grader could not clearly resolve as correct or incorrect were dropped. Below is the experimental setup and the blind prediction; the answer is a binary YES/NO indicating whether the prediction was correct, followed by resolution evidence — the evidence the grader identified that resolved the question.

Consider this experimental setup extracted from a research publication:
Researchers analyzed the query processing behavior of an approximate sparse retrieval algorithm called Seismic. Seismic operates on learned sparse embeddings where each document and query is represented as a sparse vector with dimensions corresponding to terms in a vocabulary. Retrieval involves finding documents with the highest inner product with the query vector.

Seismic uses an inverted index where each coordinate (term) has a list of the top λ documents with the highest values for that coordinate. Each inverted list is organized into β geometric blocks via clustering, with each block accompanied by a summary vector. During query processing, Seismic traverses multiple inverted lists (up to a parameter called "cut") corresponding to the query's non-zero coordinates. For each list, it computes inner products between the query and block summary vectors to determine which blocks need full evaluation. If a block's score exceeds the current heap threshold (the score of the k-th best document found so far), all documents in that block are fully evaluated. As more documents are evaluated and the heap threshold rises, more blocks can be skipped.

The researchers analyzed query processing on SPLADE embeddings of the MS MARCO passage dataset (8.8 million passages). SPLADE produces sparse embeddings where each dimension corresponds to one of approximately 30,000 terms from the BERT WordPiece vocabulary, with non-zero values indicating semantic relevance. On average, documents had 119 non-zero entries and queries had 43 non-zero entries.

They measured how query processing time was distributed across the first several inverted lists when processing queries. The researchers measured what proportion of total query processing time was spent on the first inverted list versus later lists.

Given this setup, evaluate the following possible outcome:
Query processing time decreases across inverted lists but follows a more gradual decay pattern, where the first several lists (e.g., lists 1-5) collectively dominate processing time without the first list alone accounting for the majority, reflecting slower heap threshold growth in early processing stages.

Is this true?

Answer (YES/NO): NO